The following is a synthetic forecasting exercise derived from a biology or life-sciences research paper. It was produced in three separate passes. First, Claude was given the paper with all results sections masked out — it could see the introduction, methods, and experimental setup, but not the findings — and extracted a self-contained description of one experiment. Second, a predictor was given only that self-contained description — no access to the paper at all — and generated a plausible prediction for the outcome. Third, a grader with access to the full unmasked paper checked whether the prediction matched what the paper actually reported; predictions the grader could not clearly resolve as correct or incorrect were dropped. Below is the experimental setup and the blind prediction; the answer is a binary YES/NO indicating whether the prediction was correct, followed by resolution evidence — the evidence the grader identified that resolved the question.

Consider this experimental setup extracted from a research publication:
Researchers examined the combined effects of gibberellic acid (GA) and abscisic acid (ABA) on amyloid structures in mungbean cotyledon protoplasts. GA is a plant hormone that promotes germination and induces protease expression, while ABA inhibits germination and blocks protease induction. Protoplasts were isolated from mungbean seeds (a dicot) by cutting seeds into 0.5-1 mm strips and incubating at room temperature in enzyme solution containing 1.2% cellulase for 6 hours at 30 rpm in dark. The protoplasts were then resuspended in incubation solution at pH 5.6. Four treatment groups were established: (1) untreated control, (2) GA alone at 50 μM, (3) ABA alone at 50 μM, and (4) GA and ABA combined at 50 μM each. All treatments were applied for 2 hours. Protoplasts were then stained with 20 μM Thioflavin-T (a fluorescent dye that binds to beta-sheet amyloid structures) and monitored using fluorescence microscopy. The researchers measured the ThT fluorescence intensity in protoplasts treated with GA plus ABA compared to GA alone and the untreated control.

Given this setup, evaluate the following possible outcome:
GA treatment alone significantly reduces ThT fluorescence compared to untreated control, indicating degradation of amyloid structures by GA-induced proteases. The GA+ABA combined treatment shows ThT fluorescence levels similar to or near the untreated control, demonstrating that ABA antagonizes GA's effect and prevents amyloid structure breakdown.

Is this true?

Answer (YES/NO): YES